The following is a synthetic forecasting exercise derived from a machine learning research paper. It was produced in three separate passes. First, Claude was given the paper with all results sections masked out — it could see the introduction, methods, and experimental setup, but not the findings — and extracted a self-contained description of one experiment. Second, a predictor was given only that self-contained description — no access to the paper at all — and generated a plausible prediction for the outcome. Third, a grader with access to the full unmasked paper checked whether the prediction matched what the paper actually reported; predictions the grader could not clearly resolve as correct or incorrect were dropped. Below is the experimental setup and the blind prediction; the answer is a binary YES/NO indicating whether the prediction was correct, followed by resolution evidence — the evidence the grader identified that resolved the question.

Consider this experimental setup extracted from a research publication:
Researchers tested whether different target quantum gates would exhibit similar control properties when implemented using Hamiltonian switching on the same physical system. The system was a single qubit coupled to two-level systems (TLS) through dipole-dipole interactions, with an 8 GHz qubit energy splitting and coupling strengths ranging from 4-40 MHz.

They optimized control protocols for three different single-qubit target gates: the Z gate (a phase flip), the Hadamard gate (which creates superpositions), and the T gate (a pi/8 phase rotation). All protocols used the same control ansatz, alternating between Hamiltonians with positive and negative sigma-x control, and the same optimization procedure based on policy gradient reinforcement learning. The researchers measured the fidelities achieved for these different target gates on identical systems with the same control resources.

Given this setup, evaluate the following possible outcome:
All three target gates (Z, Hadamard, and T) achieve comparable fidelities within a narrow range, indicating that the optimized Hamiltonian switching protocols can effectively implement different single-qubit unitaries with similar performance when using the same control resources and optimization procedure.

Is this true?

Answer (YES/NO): YES